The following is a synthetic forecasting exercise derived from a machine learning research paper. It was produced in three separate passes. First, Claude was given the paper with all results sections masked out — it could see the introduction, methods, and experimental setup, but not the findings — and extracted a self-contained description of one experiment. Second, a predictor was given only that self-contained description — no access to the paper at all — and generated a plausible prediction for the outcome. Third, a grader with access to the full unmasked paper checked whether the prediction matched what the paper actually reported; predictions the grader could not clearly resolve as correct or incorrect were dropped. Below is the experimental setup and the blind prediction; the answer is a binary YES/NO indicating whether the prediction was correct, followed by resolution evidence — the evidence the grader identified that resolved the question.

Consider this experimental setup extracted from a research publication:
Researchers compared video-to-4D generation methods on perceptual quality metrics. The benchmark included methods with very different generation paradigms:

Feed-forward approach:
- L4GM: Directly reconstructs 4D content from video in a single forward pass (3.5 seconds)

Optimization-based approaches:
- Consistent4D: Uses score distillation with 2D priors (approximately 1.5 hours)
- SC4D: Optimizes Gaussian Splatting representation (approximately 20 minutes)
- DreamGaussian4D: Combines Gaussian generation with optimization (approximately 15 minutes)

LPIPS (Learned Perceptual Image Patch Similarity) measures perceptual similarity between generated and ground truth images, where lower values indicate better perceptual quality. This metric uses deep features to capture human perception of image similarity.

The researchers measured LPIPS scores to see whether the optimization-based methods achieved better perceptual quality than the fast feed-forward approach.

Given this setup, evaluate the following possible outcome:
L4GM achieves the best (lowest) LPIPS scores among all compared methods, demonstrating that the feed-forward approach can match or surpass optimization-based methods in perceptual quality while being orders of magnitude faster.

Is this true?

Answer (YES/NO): YES